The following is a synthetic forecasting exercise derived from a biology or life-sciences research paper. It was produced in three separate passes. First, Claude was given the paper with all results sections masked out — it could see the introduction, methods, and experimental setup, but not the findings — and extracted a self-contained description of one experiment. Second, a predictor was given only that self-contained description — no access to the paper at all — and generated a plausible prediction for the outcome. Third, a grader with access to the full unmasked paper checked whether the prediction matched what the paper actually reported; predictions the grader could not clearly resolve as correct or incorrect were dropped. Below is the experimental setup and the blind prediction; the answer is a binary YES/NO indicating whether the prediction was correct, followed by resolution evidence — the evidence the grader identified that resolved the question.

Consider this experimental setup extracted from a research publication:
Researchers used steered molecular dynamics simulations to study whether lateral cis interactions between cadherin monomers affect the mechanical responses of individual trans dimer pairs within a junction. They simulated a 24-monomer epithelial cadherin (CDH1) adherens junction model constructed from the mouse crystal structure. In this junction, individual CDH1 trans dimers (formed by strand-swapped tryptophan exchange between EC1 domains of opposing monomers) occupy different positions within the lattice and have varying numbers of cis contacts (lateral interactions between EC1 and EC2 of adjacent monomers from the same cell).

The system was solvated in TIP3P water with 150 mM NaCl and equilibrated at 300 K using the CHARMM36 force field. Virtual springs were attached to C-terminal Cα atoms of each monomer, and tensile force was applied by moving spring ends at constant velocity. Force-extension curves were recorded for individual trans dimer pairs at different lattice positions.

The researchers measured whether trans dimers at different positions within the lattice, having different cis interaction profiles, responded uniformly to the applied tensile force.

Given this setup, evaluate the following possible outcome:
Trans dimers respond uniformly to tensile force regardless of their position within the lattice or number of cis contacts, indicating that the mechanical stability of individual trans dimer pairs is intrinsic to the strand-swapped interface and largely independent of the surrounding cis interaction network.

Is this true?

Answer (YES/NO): NO